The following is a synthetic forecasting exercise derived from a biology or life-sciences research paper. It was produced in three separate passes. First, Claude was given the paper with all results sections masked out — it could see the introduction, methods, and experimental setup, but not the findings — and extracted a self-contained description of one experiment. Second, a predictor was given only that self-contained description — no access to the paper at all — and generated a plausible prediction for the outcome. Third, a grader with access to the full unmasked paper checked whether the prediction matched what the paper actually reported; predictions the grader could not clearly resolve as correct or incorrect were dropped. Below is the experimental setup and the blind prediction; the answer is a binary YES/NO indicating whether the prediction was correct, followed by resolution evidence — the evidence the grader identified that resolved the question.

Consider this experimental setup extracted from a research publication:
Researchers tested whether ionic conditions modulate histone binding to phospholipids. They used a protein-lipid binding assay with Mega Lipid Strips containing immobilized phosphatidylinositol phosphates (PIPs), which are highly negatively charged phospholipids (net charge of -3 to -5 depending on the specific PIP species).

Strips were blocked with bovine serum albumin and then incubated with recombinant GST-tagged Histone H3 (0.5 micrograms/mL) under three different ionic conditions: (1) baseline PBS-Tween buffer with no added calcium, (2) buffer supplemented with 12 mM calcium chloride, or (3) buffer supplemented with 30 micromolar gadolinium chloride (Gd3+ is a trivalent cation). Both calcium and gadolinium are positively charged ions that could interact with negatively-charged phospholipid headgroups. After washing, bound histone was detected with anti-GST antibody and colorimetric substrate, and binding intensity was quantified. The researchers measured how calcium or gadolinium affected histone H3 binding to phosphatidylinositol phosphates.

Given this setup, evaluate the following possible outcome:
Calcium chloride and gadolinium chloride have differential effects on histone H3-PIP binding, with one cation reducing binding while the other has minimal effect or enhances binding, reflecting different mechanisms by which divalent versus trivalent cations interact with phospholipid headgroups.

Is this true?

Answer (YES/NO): NO